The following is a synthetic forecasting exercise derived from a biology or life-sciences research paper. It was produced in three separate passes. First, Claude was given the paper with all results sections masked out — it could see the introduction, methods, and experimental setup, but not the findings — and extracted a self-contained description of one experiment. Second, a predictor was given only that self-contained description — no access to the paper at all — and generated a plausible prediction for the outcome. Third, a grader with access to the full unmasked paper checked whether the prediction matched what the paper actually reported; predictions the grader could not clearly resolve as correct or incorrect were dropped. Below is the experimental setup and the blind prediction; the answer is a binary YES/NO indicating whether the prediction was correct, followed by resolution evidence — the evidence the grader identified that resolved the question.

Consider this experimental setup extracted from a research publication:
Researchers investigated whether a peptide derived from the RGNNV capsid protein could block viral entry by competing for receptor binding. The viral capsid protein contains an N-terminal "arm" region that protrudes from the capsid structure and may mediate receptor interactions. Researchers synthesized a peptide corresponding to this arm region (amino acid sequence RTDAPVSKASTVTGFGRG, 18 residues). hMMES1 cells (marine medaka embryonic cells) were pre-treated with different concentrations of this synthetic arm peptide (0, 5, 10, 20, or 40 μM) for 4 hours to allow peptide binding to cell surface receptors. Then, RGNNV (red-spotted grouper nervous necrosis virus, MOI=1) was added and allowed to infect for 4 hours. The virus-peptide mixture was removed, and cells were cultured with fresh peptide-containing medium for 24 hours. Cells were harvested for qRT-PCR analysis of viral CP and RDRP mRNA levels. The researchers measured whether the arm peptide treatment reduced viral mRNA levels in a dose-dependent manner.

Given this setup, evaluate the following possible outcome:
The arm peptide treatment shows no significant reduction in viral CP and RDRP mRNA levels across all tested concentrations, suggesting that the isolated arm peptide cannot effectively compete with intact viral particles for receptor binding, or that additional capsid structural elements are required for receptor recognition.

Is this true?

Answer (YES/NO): NO